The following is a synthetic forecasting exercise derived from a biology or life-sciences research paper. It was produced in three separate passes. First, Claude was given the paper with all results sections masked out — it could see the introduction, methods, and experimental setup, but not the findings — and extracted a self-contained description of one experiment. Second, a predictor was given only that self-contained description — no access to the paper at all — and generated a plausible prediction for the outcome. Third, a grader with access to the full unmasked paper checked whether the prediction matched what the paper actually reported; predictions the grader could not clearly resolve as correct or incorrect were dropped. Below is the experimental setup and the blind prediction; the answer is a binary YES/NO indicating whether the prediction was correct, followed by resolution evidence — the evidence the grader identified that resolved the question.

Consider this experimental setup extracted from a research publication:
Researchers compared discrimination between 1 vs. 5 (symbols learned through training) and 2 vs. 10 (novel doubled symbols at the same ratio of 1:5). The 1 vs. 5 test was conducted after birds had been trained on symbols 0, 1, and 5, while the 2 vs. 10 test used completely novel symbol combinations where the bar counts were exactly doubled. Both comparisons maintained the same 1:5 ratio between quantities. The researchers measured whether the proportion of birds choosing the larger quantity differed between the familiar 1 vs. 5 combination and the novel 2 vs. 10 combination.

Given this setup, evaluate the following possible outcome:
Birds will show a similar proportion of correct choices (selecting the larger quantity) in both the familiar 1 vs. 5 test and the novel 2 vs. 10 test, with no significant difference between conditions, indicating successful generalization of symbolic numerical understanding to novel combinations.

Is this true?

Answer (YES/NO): YES